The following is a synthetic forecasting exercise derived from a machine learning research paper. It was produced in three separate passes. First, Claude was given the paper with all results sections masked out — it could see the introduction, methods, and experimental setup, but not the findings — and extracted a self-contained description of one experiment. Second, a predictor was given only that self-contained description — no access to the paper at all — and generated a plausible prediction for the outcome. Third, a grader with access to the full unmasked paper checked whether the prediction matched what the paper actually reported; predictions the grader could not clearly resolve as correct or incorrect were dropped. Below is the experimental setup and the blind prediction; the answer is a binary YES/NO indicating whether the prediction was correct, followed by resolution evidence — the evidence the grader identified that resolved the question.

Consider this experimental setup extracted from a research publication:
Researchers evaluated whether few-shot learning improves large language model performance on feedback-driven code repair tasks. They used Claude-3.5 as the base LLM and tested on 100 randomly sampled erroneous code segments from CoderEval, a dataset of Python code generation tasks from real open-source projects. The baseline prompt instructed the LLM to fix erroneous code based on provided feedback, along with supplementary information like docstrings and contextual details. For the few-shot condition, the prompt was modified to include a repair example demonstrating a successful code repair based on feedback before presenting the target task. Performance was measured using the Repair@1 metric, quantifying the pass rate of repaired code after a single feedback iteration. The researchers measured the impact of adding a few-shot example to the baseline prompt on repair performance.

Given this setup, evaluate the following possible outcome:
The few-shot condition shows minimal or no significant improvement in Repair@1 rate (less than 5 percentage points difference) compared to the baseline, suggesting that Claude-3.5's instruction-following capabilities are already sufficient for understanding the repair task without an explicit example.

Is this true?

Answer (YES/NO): NO